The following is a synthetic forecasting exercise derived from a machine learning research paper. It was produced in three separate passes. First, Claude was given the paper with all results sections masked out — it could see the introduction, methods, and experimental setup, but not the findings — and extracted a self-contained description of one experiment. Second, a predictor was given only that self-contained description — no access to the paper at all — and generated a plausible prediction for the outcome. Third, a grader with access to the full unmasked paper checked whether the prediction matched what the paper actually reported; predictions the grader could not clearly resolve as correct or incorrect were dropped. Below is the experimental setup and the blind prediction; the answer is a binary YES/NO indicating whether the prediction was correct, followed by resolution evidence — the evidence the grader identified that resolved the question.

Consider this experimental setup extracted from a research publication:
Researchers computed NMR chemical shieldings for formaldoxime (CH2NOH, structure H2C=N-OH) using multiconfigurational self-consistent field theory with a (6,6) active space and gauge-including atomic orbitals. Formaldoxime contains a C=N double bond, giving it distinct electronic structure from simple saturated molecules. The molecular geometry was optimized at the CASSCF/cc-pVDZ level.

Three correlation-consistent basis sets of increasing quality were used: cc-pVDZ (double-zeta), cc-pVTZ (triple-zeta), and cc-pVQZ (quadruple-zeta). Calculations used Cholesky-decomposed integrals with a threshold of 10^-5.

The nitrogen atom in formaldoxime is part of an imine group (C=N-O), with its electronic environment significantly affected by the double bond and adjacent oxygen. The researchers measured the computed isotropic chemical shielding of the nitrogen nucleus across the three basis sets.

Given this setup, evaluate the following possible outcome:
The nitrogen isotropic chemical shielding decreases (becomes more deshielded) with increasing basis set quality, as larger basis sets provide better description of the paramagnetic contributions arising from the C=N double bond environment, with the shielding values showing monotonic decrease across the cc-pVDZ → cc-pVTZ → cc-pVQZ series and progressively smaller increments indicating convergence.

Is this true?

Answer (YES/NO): YES